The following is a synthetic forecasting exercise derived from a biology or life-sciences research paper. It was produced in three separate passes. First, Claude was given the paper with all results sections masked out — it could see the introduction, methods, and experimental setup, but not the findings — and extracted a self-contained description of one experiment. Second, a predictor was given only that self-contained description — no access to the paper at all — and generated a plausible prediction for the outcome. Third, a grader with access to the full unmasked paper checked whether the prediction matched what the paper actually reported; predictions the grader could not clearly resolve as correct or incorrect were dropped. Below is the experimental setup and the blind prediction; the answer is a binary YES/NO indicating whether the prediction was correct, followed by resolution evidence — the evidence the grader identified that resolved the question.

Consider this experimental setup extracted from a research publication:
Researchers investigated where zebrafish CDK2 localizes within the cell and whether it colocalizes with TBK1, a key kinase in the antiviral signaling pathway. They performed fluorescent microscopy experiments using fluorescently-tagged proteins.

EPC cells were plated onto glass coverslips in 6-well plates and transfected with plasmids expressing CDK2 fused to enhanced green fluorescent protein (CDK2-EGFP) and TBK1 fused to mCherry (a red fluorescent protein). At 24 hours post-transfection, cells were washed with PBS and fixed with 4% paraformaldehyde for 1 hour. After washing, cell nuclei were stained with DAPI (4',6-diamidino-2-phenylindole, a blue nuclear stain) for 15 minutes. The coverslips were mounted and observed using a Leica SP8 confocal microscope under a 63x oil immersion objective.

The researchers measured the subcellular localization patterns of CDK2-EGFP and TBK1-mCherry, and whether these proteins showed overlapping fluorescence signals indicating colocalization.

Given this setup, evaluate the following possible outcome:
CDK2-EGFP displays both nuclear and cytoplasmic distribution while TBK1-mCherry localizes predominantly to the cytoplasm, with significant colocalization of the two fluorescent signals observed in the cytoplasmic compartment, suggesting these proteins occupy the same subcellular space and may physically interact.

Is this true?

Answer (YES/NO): YES